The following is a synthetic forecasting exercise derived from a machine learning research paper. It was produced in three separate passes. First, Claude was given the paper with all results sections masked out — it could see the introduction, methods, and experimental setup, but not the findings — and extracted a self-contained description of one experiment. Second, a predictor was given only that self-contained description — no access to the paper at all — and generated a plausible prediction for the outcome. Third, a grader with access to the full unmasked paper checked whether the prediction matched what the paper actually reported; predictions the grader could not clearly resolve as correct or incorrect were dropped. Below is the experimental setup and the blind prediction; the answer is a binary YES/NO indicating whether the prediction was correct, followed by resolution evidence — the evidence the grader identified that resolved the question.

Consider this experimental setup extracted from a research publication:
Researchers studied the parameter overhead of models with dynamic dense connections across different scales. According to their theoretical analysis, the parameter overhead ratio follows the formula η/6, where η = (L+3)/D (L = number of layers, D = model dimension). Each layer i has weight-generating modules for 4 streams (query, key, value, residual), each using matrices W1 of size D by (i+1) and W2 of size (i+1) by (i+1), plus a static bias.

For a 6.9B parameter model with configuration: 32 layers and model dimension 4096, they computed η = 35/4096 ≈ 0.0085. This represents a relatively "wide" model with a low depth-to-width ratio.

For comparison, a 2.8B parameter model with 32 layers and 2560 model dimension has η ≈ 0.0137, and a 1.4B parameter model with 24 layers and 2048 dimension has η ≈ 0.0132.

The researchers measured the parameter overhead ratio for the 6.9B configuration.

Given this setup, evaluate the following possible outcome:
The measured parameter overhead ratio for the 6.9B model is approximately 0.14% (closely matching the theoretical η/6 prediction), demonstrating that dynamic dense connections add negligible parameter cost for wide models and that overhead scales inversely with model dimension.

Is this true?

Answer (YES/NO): YES